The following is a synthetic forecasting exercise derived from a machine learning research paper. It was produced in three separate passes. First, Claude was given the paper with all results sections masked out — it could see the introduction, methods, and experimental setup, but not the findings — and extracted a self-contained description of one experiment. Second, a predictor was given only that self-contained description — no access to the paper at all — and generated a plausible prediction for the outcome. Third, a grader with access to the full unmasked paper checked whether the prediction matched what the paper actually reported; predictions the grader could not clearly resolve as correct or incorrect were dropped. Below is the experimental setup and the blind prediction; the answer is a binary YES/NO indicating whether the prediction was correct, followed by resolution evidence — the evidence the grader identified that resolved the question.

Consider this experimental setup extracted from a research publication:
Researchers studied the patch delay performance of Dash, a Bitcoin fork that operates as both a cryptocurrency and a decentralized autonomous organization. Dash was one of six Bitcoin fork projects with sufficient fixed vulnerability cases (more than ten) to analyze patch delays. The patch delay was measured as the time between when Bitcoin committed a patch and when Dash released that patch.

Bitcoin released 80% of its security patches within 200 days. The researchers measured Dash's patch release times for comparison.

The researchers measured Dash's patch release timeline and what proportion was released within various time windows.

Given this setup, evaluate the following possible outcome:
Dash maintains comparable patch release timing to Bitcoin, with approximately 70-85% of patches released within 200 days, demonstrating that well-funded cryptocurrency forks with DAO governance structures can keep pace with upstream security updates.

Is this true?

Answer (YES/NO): NO